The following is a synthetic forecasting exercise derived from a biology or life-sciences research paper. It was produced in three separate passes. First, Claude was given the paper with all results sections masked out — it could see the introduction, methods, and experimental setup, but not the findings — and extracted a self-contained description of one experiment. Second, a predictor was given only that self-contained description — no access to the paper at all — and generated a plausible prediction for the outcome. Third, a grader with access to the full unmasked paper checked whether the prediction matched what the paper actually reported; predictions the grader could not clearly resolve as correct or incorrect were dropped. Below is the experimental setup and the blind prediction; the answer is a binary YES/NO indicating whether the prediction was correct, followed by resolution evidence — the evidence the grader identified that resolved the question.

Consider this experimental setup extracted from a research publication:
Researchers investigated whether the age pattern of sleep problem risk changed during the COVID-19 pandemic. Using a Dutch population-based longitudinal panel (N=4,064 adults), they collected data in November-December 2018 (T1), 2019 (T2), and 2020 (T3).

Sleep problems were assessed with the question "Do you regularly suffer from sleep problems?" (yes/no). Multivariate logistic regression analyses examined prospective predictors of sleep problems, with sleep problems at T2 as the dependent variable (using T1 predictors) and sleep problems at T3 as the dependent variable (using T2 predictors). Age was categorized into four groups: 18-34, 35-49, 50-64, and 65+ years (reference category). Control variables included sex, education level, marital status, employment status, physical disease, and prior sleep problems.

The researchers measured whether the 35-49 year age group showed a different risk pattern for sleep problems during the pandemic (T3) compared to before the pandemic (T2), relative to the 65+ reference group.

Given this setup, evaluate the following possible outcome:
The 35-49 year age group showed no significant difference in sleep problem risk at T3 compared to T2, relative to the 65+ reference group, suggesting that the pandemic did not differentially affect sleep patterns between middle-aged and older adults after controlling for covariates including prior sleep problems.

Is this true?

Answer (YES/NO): NO